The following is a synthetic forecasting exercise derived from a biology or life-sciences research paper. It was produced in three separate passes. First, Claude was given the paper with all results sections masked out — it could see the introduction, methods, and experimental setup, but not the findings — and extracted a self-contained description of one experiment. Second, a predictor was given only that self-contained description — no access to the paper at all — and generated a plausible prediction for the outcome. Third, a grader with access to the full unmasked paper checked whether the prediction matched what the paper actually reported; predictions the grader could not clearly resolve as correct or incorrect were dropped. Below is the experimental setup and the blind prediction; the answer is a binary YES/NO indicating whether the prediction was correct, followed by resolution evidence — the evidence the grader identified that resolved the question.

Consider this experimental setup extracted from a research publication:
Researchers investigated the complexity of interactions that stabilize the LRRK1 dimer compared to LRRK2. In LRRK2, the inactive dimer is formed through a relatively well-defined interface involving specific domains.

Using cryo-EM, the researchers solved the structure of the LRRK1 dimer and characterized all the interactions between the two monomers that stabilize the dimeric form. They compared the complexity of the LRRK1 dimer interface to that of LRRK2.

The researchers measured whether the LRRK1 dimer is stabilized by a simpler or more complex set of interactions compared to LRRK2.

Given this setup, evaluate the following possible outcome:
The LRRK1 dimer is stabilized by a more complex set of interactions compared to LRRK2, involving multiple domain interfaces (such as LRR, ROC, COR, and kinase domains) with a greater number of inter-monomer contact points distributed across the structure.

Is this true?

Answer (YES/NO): NO